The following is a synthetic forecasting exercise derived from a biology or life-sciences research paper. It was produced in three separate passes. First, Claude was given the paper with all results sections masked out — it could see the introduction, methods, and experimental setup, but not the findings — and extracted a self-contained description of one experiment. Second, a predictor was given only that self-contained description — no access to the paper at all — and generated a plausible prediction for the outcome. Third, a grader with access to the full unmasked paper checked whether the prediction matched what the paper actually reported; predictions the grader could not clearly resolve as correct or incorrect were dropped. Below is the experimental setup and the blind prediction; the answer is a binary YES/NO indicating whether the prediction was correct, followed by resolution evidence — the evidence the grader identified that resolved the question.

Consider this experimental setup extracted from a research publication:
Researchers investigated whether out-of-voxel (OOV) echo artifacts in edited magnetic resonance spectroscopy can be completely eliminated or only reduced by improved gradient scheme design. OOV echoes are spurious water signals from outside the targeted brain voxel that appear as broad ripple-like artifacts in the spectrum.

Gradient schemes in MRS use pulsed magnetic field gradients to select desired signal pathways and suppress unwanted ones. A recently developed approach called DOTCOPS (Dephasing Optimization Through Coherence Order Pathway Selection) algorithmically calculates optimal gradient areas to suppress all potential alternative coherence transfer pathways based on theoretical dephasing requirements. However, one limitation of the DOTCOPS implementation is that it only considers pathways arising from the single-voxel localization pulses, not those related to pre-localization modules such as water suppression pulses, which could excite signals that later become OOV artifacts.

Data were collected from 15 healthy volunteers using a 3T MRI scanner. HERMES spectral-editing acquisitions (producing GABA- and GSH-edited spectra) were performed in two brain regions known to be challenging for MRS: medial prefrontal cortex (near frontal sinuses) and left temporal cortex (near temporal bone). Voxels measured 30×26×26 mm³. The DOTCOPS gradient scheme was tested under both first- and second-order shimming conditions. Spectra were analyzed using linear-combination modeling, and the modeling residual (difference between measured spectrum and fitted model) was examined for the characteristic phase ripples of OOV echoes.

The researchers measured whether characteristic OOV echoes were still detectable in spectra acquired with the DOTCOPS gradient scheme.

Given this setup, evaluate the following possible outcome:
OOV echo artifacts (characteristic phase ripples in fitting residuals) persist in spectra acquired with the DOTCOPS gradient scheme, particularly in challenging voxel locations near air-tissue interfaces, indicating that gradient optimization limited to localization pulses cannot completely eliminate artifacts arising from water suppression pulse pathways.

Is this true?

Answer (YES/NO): YES